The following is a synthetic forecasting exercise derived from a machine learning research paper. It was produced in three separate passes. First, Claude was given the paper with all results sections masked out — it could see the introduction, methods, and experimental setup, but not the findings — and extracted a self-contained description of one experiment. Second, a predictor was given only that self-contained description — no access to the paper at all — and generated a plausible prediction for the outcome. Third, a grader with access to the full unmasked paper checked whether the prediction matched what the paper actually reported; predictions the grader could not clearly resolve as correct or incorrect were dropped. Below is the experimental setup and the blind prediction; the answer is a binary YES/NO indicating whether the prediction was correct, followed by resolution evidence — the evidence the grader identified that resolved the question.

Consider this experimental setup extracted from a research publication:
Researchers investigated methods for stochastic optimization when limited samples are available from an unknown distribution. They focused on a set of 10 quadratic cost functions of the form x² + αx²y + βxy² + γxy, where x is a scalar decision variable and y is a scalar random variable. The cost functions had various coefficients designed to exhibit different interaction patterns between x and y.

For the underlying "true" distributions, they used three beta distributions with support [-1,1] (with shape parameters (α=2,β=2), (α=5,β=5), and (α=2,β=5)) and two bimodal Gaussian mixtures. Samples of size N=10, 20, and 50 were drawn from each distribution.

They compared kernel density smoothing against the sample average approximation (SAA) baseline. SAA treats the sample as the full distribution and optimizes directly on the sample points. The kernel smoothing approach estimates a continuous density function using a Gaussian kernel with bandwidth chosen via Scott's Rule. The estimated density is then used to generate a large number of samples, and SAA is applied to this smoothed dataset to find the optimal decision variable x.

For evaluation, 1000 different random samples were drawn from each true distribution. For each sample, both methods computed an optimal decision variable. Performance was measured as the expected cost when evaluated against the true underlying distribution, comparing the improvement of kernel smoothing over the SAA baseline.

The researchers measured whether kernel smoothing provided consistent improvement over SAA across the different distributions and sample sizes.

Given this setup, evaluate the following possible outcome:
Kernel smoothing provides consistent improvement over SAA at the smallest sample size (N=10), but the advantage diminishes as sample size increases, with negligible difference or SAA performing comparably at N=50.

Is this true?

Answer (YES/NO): NO